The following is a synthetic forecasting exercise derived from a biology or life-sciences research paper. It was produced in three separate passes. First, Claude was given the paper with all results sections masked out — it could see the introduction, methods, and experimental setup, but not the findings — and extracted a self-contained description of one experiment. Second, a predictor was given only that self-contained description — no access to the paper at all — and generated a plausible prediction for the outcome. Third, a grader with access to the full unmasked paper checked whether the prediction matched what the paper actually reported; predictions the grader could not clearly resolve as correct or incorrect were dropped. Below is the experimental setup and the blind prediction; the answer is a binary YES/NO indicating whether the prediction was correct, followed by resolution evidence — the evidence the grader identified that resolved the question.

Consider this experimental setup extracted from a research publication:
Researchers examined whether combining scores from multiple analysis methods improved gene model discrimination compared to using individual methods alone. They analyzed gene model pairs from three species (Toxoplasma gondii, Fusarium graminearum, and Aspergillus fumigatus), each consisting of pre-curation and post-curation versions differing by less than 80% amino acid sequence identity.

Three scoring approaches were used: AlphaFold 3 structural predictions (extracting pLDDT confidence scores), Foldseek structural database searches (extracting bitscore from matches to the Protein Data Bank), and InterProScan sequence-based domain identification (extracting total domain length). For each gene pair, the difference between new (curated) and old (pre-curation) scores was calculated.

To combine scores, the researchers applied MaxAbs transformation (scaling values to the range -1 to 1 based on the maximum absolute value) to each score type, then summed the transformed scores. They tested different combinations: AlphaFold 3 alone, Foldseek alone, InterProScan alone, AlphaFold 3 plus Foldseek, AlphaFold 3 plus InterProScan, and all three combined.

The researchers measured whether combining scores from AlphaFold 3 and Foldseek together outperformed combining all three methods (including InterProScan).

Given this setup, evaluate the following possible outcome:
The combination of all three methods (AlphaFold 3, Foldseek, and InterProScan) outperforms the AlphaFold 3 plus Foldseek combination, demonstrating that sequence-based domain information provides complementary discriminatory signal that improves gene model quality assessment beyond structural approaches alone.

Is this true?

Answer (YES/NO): NO